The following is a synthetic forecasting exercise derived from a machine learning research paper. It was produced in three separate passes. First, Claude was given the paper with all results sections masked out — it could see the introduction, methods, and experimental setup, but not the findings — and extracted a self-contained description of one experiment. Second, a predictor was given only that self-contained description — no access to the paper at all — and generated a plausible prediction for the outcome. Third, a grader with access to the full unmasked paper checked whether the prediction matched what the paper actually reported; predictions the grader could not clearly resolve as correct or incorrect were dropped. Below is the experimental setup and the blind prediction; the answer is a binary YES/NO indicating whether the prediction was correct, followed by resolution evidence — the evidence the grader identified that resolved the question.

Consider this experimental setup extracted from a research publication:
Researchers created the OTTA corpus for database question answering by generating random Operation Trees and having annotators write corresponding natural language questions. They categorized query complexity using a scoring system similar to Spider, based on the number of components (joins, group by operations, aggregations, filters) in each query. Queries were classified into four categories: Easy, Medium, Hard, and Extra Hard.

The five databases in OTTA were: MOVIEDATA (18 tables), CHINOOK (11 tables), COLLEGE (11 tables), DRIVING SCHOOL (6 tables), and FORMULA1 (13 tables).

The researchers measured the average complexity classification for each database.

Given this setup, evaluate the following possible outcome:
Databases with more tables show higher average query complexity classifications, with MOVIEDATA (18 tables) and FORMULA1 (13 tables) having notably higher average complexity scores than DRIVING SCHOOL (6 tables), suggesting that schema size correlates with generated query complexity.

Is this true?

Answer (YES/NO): NO